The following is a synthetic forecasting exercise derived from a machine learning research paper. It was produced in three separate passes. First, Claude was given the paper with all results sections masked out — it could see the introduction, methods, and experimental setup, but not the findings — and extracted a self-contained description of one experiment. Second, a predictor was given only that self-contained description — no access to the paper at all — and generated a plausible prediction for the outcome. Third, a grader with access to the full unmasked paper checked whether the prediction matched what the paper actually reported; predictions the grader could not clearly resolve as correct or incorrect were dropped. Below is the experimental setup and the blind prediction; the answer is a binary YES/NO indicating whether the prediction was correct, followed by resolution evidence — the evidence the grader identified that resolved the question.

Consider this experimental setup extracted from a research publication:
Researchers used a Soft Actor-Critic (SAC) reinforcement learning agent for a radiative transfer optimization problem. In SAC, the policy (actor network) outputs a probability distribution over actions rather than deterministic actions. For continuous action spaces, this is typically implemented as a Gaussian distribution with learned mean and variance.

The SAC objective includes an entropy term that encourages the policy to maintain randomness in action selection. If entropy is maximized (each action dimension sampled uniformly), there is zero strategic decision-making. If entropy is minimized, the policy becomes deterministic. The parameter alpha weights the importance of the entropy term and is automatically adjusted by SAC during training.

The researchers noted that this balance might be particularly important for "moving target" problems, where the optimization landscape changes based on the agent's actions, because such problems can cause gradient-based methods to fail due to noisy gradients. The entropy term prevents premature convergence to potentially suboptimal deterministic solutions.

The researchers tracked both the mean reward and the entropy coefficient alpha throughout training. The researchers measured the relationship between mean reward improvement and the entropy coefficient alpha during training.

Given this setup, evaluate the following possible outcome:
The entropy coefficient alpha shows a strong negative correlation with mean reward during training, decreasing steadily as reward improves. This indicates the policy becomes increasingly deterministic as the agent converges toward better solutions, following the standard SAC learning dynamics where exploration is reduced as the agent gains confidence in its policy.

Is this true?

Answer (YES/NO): YES